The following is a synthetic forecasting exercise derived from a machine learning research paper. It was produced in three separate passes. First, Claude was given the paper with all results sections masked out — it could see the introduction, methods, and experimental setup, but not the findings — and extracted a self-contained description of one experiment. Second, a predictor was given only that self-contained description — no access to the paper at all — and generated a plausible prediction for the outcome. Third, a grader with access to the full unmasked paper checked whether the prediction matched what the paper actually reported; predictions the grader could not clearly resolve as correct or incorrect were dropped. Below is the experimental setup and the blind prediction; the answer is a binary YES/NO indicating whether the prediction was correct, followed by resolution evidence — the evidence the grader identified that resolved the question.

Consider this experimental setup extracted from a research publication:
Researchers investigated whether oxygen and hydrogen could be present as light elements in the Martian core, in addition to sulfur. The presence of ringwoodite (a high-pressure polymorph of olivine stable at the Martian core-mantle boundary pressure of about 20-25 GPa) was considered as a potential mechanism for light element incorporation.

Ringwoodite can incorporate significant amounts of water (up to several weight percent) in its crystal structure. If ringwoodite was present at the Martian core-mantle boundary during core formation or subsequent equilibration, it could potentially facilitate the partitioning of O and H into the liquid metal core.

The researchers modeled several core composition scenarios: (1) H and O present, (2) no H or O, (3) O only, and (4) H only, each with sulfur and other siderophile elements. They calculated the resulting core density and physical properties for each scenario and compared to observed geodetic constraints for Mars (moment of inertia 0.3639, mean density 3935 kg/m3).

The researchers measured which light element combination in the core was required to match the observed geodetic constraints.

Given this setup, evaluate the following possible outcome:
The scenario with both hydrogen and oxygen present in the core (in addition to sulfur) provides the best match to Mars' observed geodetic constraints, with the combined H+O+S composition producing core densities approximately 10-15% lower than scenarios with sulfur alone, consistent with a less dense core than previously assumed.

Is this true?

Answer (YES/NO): NO